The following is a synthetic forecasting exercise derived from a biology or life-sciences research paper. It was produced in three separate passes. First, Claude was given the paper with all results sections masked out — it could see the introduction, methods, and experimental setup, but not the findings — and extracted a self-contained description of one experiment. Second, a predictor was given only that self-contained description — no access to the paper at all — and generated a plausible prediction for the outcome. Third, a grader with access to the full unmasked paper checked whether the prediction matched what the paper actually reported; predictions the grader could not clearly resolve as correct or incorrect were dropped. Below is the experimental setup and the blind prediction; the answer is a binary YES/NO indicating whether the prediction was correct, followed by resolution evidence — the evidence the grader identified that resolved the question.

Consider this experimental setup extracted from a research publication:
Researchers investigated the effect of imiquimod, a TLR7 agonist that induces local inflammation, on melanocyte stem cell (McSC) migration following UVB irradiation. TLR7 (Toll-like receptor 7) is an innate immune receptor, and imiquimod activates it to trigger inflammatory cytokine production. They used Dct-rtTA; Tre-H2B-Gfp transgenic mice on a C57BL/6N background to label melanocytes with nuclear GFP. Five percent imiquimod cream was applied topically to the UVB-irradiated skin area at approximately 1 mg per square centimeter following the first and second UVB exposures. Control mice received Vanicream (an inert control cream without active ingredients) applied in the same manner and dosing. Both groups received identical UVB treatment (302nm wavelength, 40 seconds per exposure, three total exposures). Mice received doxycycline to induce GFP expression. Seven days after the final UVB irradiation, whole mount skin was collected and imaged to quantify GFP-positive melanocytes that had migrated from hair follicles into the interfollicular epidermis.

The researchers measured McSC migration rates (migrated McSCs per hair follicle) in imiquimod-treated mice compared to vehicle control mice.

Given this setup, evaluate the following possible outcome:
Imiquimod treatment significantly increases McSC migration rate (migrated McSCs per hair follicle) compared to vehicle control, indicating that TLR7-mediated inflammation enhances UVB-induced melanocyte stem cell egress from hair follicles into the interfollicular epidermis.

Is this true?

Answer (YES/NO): YES